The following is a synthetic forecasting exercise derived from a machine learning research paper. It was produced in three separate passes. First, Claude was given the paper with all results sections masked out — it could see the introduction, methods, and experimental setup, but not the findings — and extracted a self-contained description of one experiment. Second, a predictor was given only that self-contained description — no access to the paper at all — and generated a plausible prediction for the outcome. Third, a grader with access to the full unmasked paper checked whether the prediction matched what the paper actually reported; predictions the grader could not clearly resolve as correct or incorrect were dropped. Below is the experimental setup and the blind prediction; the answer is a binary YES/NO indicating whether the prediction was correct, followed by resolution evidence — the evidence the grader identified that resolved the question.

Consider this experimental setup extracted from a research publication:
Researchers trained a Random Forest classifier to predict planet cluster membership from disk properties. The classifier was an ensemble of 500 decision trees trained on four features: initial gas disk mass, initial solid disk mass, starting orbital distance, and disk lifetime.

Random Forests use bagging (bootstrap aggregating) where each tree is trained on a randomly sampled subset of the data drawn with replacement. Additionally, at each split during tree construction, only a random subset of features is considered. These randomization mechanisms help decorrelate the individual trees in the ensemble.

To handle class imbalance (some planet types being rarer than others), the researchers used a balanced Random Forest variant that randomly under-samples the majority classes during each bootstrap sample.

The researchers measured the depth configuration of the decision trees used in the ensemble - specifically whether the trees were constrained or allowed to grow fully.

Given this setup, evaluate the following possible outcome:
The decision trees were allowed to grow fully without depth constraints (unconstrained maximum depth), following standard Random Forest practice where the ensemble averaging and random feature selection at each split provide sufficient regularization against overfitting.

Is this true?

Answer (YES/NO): YES